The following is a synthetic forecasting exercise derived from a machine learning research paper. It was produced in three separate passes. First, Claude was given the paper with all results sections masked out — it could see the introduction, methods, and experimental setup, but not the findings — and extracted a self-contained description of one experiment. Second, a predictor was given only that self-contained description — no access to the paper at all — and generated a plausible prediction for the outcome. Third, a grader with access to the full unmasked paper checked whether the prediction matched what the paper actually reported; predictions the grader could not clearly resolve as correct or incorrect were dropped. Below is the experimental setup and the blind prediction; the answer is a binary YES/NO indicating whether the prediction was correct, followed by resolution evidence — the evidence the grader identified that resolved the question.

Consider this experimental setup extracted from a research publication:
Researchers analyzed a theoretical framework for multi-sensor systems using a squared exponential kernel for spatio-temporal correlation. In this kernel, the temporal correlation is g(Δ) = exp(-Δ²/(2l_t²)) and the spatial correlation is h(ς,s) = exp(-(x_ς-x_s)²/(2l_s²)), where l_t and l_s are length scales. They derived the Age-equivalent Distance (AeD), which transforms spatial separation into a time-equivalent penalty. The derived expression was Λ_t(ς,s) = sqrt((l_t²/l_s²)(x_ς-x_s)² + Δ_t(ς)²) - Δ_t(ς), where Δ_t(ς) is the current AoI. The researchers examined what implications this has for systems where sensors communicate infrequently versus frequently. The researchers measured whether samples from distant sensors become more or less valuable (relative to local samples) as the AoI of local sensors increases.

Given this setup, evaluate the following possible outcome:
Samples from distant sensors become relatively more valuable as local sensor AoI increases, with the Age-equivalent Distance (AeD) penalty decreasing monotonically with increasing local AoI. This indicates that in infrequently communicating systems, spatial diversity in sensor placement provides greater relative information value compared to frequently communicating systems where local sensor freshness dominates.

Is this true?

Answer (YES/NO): YES